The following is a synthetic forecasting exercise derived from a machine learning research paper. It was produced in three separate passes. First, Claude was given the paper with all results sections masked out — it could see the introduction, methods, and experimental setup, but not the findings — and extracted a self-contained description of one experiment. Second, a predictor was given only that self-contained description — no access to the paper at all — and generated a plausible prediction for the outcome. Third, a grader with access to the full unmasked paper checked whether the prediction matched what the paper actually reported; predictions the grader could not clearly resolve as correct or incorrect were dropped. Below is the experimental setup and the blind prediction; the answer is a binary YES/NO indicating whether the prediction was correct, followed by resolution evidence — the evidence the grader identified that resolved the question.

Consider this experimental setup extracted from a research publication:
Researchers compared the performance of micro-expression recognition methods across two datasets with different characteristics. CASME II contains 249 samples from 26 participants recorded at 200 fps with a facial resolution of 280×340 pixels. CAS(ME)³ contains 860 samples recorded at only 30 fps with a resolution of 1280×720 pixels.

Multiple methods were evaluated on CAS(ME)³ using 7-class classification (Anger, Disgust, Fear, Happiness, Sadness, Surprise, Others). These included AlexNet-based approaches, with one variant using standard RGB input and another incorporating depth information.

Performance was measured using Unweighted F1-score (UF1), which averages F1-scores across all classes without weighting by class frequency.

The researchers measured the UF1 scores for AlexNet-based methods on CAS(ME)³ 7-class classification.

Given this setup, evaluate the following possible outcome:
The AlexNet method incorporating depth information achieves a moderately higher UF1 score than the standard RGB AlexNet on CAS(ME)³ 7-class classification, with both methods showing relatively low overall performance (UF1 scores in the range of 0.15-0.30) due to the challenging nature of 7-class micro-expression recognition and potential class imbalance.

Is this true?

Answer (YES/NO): NO